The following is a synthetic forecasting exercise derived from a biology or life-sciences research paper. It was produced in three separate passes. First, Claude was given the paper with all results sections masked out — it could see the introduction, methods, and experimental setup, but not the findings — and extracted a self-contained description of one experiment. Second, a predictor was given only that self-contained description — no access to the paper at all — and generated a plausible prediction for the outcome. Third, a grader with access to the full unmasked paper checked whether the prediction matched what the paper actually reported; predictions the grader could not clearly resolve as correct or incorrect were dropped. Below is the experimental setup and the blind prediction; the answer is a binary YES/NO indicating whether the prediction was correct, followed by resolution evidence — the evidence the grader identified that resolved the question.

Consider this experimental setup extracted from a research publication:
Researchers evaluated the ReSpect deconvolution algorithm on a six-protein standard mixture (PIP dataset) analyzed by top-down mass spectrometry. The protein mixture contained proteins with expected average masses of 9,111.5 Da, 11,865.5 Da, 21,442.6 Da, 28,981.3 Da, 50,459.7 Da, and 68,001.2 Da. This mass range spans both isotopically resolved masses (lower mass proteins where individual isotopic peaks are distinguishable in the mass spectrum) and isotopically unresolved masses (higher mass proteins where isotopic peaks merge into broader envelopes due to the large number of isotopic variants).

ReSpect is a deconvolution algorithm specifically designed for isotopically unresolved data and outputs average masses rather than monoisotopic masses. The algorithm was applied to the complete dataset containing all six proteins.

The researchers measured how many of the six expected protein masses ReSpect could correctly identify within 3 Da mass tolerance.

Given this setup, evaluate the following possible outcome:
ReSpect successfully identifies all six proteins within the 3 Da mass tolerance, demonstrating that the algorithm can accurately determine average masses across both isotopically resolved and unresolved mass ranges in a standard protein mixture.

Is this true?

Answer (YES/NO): NO